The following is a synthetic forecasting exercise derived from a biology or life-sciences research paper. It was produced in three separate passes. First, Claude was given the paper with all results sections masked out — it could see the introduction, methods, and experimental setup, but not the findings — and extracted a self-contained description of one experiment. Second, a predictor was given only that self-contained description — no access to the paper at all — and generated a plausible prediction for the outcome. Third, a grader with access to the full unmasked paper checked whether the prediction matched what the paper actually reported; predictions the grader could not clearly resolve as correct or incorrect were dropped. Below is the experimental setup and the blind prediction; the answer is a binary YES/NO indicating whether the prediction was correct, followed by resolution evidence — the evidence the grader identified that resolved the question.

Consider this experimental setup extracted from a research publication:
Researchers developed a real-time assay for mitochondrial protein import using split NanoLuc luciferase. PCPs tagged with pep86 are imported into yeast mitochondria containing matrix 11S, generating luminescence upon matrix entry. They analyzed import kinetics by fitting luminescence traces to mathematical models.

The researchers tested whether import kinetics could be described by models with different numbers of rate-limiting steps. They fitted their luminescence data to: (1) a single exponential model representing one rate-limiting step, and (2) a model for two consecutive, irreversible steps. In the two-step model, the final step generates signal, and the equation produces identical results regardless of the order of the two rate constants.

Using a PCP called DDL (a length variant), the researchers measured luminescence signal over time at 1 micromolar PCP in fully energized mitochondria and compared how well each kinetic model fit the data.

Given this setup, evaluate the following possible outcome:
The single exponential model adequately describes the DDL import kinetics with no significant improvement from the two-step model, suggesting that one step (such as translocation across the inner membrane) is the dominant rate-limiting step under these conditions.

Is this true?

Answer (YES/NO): NO